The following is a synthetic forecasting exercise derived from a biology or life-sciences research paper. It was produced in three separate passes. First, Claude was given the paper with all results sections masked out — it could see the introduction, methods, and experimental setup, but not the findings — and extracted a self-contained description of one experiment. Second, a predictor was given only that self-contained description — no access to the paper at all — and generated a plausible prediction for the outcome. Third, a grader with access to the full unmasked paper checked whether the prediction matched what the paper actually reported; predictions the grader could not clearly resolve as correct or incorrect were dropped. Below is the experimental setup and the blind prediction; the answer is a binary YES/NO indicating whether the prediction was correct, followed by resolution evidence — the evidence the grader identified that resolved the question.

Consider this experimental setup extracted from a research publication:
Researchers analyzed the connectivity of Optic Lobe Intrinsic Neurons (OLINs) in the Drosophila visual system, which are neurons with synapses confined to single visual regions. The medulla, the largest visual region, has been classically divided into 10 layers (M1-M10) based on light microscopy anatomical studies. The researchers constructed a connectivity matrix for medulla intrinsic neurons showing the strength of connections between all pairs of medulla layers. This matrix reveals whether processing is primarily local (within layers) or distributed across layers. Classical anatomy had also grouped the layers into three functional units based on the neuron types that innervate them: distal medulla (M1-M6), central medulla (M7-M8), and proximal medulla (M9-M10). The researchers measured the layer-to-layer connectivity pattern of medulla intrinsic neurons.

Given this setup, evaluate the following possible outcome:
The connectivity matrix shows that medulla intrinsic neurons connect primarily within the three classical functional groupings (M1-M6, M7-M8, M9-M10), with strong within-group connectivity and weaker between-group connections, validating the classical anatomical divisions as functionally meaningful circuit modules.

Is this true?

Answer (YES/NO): YES